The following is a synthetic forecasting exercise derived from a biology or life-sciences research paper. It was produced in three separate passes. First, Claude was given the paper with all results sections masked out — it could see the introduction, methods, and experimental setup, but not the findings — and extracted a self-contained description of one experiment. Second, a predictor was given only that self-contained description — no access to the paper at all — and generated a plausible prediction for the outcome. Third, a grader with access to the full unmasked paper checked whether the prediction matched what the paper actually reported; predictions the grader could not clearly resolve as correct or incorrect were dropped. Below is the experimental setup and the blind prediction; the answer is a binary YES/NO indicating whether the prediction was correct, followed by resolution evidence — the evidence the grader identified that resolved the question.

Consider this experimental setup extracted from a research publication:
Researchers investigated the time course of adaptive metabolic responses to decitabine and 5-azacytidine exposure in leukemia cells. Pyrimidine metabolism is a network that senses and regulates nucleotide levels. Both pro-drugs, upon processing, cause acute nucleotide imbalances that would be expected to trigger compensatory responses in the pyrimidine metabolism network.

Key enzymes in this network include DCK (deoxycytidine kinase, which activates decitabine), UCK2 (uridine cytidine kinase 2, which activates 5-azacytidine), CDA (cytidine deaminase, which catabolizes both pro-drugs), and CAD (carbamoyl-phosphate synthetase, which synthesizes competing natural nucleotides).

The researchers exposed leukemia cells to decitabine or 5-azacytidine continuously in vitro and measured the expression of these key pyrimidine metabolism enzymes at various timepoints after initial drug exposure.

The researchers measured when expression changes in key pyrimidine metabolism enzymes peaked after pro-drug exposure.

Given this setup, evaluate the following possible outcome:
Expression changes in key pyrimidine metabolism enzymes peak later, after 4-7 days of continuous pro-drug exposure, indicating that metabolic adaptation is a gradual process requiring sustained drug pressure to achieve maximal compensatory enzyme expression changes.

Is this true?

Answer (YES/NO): NO